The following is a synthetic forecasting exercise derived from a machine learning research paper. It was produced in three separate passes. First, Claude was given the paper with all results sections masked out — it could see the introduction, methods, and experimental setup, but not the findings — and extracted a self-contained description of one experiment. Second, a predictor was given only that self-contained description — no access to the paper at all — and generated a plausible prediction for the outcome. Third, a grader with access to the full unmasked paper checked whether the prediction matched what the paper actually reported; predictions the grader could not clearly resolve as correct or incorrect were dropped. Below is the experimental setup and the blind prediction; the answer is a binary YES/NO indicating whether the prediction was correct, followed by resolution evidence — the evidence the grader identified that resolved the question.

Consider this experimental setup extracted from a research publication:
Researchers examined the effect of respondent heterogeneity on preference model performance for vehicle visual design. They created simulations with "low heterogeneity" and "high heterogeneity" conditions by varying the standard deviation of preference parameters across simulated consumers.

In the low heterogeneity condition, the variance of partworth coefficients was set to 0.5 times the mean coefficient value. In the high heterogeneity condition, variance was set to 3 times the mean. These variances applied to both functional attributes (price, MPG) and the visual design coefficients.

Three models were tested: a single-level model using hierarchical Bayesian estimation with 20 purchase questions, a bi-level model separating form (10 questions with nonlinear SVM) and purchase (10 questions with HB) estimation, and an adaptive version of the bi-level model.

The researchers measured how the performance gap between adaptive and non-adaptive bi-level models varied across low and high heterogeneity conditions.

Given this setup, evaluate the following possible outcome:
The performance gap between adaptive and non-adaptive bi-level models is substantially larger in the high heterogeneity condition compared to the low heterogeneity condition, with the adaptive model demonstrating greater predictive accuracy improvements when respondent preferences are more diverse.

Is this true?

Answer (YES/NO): NO